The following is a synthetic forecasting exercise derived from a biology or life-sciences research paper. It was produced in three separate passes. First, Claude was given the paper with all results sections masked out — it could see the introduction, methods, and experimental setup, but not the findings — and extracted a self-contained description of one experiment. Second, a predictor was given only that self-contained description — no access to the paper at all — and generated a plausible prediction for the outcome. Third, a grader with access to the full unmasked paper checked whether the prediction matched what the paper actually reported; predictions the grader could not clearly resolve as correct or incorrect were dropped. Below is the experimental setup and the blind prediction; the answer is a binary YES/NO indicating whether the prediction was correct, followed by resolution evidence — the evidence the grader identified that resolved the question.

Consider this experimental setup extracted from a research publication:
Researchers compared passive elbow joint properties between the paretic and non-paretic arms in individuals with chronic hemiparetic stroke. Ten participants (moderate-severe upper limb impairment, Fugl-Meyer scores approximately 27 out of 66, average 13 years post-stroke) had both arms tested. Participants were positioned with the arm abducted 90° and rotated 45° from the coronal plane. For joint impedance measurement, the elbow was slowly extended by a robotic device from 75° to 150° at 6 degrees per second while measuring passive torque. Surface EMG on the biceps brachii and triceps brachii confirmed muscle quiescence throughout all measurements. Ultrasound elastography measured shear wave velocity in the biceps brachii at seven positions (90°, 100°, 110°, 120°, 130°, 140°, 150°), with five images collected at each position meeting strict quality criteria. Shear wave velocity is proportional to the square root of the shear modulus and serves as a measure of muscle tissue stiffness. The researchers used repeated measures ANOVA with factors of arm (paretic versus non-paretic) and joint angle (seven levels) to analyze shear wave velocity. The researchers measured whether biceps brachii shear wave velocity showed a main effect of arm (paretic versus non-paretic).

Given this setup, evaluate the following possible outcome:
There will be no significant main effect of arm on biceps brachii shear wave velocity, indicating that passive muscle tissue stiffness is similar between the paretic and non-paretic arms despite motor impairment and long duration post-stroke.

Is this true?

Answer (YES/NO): NO